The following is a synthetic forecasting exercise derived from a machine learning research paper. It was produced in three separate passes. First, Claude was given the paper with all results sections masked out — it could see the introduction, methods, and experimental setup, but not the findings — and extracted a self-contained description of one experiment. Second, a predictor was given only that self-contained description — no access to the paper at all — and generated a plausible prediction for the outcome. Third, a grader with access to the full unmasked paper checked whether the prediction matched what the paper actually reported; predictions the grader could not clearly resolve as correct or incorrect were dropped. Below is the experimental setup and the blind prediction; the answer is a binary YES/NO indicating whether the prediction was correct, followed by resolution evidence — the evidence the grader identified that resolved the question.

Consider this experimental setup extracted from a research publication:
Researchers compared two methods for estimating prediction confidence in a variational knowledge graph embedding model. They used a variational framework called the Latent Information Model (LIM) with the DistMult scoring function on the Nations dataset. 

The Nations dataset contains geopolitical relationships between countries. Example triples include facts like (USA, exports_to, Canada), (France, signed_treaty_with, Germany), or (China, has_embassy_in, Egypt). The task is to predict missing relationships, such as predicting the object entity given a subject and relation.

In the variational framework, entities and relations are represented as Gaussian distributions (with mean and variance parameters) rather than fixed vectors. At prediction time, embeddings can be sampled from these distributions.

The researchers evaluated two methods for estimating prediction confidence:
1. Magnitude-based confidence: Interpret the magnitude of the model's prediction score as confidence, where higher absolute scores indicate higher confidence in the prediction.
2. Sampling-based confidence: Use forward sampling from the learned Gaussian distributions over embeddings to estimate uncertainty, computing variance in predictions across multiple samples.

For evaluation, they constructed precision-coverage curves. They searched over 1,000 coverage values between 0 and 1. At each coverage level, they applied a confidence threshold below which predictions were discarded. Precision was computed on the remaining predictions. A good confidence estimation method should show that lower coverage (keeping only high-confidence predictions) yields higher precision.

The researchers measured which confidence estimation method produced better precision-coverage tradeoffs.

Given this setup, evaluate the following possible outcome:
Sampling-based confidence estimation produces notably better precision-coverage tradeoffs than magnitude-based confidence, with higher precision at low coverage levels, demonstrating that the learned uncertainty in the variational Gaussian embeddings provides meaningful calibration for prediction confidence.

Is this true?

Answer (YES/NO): NO